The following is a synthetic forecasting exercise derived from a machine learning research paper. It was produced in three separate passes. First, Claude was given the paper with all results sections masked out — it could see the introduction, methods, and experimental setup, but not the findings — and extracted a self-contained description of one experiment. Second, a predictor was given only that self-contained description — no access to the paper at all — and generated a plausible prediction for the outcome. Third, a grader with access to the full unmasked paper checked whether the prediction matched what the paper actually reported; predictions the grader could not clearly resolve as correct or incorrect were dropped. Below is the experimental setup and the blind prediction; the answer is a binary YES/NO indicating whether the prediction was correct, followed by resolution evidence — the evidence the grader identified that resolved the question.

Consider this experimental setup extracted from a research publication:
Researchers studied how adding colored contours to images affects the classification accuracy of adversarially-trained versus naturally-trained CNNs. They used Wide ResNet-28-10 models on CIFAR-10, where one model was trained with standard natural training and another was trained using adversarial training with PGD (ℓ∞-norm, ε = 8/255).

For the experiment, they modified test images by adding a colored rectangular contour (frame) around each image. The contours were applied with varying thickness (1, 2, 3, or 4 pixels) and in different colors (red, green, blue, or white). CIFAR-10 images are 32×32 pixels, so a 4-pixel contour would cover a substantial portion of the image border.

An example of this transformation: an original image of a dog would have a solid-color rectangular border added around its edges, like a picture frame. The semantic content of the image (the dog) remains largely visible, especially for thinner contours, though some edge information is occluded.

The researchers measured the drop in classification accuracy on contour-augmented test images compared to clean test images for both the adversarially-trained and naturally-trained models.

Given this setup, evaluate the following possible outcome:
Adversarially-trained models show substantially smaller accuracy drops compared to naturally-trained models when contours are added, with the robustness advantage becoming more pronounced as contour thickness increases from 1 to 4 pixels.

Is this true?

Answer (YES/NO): NO